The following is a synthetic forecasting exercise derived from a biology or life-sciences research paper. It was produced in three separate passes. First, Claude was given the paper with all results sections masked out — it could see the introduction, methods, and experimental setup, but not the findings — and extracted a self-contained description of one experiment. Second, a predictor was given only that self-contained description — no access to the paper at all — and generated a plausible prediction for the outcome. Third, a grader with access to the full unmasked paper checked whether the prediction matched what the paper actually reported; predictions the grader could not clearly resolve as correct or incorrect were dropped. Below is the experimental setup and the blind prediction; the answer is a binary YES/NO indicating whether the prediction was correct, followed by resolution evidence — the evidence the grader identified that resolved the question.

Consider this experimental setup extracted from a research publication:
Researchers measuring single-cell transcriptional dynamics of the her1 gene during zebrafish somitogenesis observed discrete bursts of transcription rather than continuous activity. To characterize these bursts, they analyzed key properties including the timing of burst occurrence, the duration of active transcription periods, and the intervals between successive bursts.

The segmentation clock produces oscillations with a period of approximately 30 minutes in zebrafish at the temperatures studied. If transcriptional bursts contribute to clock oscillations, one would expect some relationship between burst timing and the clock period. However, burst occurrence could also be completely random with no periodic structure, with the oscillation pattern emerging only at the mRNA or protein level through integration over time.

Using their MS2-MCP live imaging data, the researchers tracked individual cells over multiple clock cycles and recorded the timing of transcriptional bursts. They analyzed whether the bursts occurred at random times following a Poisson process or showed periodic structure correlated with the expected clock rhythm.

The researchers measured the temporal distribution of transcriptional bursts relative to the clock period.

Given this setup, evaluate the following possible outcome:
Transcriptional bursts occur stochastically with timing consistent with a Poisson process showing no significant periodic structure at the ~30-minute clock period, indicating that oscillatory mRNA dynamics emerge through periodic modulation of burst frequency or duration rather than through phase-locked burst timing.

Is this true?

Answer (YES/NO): YES